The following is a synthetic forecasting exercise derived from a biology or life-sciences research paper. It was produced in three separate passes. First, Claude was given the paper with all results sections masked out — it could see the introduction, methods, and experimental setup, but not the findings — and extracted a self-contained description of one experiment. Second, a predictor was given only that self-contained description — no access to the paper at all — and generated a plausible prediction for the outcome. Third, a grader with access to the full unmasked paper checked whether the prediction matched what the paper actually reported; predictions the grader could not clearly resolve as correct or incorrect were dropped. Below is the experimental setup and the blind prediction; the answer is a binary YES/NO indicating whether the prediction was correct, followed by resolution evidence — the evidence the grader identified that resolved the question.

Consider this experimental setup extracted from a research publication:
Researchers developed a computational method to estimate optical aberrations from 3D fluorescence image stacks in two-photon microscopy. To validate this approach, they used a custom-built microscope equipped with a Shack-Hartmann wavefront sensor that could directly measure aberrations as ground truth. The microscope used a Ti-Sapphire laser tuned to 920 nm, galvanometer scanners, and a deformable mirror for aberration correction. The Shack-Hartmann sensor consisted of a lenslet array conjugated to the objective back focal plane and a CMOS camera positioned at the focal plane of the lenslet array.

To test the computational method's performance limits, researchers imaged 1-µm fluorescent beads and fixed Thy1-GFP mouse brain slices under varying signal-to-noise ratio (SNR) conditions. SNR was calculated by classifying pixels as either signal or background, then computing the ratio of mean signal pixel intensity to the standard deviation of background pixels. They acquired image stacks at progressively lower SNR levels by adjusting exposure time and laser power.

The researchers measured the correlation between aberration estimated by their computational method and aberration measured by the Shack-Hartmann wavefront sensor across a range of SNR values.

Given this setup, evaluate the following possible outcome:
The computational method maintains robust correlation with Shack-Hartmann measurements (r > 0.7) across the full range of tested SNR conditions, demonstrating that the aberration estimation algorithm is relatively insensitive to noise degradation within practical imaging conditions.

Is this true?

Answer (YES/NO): NO